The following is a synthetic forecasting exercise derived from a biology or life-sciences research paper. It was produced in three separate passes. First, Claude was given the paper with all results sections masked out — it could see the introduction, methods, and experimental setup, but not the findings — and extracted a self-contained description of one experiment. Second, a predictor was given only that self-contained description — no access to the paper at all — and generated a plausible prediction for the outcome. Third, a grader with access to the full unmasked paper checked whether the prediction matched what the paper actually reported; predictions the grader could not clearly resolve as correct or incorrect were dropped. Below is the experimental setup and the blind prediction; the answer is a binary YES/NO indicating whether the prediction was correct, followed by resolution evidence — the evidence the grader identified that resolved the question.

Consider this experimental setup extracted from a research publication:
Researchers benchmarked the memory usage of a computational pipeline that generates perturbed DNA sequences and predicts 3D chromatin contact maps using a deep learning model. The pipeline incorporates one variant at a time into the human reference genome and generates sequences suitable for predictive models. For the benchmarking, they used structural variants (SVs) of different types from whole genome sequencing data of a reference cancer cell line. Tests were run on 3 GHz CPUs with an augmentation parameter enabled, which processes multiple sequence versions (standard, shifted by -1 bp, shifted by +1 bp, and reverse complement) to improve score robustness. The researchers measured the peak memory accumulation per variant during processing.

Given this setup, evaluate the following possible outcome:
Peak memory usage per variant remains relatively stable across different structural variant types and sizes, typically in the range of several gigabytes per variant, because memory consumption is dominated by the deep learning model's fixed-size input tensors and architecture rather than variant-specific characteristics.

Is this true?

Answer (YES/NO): NO